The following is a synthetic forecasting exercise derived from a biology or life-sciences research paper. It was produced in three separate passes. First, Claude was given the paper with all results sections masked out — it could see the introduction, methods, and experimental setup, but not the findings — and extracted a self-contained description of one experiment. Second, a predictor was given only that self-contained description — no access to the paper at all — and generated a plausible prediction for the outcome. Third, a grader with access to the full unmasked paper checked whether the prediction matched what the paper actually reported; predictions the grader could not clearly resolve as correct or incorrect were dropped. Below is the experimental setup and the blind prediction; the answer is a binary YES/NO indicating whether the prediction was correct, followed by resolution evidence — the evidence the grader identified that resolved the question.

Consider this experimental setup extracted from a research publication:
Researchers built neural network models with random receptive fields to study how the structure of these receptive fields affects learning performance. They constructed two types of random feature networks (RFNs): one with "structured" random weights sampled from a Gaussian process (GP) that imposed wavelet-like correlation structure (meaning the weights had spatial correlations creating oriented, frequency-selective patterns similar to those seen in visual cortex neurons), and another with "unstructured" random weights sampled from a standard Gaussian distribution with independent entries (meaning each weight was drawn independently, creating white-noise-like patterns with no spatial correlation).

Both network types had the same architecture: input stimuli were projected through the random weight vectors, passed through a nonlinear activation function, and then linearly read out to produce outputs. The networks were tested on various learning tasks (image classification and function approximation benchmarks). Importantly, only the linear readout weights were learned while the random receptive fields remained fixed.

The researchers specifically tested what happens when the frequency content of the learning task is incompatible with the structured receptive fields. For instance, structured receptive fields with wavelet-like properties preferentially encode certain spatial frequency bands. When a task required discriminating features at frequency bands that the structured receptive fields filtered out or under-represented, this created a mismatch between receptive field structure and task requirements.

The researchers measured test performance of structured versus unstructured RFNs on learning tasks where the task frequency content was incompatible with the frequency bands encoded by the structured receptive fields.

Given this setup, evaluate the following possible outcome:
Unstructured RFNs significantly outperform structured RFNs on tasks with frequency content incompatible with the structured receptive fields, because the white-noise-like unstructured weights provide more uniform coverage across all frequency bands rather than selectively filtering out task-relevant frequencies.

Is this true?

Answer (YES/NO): YES